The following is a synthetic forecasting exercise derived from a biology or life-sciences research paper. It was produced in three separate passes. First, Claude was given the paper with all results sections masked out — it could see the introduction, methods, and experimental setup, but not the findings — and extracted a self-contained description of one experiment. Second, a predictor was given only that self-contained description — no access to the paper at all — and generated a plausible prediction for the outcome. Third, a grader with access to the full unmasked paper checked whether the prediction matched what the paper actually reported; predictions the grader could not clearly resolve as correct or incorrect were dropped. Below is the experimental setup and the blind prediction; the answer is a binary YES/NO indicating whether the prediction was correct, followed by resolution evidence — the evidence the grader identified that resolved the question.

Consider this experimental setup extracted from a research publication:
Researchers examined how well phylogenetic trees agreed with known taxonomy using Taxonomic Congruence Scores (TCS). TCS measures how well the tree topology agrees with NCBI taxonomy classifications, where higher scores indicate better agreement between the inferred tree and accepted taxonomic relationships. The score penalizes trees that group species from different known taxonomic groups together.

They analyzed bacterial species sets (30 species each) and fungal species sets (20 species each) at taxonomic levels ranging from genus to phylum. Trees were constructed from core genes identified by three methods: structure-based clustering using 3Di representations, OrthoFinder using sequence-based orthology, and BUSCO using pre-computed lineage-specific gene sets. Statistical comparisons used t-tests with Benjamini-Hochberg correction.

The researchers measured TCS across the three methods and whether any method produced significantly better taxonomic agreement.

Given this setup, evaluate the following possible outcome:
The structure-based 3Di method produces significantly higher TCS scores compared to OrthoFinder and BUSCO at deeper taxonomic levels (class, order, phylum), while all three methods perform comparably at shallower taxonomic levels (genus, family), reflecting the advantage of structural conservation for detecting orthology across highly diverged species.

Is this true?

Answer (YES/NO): NO